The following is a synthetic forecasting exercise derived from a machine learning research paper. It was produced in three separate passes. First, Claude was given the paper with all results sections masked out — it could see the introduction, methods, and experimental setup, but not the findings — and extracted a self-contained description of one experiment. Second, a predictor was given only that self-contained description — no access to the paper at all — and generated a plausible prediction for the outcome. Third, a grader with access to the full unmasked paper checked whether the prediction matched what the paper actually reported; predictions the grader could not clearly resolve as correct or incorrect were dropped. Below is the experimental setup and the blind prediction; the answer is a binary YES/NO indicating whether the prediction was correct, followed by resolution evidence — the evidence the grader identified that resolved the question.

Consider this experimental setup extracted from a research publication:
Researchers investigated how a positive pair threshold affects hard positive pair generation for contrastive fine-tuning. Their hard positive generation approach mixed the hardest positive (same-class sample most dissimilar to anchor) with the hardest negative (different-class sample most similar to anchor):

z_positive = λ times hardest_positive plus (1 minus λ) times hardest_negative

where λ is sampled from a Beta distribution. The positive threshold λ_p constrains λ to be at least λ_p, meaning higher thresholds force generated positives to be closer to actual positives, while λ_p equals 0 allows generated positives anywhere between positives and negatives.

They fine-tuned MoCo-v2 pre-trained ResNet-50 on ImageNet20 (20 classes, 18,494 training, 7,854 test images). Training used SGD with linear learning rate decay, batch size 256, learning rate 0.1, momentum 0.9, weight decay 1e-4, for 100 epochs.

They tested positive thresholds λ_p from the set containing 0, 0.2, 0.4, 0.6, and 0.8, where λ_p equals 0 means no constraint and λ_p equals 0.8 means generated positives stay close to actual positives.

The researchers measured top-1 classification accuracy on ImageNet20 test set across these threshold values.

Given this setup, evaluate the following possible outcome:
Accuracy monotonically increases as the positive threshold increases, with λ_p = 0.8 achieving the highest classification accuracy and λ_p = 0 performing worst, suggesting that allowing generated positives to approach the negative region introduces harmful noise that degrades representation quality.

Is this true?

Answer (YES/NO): NO